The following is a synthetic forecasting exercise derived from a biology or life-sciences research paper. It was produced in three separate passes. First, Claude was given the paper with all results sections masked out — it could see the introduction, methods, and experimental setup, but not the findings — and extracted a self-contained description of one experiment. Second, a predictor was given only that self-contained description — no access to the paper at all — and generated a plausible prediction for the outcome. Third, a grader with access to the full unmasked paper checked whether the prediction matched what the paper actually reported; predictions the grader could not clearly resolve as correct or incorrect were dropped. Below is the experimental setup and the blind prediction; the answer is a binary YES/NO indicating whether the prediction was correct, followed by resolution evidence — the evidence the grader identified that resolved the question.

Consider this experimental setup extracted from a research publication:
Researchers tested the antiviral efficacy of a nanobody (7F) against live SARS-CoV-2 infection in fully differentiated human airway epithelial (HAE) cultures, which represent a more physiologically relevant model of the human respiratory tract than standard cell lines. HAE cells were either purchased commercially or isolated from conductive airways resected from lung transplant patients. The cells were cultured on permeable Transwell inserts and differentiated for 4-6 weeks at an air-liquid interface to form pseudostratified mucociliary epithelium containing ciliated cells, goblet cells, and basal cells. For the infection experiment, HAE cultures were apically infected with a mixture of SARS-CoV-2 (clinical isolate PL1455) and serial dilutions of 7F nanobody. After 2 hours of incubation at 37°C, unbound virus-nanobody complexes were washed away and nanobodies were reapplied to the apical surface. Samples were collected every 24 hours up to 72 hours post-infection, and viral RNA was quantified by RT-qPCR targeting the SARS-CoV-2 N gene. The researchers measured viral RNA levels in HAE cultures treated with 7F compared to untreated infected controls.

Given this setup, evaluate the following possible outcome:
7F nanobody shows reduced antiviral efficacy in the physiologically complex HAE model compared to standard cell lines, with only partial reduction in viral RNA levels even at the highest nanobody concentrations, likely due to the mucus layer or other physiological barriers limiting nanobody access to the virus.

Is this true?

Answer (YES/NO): NO